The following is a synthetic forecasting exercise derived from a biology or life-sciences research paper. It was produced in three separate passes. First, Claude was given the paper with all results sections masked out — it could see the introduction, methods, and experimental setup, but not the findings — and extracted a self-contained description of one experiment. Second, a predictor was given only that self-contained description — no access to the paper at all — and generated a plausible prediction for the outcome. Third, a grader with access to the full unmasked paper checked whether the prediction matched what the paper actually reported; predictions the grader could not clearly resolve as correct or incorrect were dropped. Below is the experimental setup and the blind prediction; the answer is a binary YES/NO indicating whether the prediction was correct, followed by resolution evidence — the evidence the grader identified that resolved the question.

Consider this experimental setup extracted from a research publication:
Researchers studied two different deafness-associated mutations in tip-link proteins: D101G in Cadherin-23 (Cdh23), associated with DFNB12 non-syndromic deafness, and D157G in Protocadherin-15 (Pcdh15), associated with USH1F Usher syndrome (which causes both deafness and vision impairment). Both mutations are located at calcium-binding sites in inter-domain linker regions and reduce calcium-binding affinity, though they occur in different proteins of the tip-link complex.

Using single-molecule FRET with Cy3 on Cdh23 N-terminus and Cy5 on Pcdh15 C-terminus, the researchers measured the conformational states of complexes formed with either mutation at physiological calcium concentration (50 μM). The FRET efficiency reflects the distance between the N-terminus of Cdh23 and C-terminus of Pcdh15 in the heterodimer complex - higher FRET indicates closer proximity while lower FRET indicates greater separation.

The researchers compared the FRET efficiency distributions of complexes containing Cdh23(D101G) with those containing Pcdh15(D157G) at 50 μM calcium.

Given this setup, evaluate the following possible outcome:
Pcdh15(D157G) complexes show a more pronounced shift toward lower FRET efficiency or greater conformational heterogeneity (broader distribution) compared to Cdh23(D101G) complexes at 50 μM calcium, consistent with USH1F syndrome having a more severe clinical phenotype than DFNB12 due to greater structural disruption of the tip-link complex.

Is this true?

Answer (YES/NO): NO